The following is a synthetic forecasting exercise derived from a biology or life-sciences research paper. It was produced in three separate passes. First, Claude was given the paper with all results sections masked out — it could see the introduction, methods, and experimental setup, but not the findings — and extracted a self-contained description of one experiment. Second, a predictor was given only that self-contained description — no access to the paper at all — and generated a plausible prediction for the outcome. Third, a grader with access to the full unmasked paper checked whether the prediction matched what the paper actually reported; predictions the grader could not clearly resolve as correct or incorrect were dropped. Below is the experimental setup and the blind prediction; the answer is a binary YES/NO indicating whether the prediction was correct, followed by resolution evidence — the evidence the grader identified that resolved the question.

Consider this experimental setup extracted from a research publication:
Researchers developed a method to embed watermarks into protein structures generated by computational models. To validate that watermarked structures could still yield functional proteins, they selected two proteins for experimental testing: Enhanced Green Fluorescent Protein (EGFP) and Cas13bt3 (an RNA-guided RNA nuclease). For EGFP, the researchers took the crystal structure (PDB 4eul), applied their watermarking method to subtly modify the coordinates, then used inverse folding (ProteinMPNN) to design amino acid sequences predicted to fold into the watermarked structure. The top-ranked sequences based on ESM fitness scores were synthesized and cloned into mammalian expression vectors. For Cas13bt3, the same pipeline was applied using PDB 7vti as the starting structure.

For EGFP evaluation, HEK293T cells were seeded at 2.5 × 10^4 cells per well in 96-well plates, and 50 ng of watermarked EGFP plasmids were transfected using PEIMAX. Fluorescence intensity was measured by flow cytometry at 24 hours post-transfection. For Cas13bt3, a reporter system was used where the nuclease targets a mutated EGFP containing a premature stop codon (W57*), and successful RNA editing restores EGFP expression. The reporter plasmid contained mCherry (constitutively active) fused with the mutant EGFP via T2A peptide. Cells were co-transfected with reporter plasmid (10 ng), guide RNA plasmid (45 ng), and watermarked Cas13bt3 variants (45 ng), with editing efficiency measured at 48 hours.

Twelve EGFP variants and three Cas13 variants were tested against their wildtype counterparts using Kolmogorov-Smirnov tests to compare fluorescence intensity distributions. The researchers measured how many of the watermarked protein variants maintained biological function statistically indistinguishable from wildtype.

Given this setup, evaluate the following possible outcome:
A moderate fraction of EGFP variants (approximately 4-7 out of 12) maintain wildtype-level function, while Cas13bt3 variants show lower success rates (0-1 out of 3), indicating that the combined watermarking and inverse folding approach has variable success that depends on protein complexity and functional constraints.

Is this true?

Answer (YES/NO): NO